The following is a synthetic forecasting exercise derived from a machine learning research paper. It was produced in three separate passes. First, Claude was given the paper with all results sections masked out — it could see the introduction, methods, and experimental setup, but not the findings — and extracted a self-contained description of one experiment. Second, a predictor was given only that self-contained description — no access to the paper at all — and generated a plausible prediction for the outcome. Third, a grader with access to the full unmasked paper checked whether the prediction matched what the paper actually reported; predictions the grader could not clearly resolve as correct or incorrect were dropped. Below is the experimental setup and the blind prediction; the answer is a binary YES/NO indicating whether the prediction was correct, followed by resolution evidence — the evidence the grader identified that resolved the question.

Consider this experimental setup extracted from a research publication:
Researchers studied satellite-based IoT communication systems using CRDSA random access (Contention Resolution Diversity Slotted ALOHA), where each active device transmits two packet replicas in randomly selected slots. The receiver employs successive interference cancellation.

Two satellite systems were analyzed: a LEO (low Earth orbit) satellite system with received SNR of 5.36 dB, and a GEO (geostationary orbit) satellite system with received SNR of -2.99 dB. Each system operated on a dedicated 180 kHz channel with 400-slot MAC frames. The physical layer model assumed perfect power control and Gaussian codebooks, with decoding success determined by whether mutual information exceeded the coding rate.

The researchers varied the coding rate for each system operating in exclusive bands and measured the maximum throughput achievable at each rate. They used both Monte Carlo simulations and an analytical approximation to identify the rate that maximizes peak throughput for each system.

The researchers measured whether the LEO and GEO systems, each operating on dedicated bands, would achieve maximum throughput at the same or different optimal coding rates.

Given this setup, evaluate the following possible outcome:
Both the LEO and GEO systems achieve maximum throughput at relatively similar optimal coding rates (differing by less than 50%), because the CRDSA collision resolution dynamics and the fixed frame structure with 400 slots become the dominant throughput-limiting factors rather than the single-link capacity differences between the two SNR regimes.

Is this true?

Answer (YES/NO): NO